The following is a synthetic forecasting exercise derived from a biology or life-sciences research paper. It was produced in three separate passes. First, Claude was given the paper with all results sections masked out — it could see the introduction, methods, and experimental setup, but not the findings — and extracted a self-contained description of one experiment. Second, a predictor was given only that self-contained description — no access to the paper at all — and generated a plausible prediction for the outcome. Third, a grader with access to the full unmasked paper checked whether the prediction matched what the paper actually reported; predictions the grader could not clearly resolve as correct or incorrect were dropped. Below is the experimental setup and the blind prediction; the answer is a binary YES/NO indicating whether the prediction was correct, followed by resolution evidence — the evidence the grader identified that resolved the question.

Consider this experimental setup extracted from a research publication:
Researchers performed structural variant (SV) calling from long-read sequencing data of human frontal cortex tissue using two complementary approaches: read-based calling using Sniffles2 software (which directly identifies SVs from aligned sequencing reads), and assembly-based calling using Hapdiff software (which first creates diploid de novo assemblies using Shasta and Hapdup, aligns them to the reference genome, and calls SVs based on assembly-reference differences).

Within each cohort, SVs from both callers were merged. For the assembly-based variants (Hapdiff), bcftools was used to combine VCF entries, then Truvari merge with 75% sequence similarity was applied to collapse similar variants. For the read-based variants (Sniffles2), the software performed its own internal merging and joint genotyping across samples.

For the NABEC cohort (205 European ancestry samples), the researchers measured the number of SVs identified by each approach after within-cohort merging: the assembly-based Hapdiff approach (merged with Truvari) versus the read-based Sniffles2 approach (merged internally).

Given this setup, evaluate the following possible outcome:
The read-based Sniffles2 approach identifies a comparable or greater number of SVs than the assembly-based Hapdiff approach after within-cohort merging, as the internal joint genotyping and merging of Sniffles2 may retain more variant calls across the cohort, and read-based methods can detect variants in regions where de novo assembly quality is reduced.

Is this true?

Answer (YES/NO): YES